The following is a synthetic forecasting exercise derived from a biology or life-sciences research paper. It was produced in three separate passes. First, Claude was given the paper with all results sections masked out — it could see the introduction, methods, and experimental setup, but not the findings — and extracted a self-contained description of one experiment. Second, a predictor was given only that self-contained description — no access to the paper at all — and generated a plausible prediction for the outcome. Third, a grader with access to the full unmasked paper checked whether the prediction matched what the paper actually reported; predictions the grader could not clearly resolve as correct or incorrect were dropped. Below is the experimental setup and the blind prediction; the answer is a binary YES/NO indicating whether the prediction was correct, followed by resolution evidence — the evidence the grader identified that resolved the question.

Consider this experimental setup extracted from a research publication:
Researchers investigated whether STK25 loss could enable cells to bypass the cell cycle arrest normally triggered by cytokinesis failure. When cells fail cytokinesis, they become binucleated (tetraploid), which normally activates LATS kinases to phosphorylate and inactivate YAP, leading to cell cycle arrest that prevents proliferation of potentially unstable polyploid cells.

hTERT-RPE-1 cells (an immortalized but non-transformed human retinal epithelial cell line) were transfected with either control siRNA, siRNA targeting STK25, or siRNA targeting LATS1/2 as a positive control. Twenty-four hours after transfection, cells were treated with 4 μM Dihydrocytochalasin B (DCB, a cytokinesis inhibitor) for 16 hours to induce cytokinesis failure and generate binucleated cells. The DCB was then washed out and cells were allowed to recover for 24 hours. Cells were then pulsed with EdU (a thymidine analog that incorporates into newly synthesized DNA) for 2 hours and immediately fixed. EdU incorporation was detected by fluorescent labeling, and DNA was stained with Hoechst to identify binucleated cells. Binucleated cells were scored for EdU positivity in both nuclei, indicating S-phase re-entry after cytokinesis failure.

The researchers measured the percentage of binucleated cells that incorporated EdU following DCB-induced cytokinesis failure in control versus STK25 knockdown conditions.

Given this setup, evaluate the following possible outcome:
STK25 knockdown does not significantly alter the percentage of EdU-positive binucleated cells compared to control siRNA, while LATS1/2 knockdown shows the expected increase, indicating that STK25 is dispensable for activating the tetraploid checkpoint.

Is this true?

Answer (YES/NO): NO